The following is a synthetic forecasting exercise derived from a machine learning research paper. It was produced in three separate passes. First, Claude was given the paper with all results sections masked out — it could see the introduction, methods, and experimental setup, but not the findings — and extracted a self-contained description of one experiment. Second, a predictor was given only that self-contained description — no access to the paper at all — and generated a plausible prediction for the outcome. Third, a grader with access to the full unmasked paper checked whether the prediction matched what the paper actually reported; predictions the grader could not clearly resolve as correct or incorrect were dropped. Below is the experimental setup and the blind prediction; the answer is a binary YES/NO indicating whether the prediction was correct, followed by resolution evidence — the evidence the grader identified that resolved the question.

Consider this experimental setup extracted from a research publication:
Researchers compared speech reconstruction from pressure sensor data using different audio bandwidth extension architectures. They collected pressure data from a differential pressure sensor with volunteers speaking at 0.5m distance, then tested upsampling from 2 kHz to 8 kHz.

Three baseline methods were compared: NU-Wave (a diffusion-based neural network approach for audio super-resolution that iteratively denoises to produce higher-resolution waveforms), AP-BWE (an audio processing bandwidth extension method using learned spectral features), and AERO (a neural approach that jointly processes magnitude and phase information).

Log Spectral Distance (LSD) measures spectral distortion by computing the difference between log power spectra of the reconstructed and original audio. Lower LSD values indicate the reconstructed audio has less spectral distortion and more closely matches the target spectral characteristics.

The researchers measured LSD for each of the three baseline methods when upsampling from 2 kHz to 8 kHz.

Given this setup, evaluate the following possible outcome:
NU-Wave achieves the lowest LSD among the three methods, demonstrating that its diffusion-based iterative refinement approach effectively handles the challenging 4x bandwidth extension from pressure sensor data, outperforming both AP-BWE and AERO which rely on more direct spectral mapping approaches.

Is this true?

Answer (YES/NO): NO